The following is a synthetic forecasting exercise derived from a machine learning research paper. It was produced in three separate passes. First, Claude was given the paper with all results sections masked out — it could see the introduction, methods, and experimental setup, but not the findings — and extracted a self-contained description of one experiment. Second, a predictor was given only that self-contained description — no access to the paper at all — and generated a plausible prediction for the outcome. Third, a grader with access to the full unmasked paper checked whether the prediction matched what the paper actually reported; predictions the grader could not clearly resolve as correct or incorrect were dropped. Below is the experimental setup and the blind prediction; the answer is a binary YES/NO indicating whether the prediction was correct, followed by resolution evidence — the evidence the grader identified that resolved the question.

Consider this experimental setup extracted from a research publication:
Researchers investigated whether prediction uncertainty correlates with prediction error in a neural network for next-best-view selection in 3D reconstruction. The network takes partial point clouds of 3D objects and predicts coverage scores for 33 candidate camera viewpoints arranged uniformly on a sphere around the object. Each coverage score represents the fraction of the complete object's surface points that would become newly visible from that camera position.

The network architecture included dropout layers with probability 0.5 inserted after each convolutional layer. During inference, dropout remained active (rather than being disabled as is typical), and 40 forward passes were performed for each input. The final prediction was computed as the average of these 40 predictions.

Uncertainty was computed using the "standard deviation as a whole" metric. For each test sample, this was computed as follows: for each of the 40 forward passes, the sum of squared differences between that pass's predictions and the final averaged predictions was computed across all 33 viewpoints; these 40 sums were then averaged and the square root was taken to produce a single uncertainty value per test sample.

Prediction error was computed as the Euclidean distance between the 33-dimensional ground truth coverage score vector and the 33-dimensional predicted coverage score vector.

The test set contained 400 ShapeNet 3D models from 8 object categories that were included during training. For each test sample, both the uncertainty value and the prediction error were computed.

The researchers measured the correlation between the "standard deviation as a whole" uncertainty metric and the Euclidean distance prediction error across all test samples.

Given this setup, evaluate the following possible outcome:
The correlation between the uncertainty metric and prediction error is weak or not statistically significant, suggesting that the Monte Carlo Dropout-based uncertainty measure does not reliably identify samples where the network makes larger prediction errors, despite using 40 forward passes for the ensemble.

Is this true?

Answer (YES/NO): NO